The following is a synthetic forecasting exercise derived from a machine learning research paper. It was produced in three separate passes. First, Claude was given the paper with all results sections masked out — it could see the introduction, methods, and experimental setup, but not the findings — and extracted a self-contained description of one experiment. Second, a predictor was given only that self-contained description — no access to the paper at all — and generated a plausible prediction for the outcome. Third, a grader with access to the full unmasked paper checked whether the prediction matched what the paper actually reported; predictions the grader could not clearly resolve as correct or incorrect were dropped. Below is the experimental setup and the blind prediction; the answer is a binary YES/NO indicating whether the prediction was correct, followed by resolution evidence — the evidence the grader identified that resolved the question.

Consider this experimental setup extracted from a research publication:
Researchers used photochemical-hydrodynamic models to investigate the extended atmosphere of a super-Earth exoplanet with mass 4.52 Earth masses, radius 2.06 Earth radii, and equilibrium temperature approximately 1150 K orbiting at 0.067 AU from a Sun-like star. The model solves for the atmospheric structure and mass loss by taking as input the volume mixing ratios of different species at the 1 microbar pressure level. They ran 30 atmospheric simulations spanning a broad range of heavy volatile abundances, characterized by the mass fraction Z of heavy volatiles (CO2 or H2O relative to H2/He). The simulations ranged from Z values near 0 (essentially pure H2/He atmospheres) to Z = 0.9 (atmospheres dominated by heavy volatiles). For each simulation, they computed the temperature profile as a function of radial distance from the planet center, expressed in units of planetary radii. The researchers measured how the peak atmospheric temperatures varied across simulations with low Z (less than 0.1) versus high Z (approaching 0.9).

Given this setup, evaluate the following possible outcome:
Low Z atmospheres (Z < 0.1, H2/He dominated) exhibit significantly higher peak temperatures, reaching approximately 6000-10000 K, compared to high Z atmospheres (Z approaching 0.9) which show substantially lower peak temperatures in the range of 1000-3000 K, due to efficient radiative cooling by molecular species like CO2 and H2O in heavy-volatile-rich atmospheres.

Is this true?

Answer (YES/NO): NO